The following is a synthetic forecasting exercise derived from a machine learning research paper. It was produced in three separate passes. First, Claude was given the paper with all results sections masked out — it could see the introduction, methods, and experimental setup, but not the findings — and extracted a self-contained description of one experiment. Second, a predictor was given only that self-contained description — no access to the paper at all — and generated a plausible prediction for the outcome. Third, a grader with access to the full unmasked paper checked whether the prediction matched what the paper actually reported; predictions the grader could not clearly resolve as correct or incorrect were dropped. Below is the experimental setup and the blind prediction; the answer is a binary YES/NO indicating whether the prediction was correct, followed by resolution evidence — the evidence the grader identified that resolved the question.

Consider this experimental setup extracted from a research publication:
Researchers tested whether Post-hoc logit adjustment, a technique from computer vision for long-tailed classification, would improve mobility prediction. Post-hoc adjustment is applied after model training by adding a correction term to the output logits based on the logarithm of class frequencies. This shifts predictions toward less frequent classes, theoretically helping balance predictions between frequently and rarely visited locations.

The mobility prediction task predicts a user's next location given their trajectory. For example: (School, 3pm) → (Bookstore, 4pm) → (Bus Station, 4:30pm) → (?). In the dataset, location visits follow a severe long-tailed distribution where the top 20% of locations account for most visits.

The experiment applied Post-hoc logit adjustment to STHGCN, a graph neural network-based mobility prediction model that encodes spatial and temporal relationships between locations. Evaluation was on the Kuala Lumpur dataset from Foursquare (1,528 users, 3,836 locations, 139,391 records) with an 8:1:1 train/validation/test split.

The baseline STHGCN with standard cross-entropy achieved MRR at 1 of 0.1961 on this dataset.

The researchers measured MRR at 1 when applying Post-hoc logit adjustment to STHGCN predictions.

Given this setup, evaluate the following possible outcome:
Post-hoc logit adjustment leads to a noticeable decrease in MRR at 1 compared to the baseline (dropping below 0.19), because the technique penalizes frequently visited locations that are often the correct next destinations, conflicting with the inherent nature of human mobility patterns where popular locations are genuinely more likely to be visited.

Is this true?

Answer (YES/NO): YES